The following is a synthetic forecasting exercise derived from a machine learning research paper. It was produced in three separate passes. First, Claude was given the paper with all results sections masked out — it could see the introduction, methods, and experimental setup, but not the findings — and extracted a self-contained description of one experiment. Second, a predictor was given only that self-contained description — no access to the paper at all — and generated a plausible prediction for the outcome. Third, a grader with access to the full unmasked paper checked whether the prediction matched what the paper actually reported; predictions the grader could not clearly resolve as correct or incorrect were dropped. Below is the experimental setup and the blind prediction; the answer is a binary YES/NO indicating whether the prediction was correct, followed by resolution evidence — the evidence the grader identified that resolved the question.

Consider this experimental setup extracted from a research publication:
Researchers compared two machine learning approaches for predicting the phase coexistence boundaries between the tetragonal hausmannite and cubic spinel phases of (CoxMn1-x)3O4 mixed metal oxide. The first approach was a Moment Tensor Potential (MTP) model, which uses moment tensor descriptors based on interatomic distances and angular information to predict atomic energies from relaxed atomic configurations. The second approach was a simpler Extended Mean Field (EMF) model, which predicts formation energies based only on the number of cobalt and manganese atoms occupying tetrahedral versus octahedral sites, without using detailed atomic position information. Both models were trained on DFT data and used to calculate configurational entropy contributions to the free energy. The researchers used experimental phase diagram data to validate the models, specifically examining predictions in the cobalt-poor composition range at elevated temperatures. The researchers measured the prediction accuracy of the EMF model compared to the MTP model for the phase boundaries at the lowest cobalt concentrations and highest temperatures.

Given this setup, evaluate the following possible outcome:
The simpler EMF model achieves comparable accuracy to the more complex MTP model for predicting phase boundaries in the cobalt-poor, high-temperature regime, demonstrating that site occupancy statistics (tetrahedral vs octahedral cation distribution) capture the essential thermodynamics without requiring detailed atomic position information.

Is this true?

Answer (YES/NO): NO